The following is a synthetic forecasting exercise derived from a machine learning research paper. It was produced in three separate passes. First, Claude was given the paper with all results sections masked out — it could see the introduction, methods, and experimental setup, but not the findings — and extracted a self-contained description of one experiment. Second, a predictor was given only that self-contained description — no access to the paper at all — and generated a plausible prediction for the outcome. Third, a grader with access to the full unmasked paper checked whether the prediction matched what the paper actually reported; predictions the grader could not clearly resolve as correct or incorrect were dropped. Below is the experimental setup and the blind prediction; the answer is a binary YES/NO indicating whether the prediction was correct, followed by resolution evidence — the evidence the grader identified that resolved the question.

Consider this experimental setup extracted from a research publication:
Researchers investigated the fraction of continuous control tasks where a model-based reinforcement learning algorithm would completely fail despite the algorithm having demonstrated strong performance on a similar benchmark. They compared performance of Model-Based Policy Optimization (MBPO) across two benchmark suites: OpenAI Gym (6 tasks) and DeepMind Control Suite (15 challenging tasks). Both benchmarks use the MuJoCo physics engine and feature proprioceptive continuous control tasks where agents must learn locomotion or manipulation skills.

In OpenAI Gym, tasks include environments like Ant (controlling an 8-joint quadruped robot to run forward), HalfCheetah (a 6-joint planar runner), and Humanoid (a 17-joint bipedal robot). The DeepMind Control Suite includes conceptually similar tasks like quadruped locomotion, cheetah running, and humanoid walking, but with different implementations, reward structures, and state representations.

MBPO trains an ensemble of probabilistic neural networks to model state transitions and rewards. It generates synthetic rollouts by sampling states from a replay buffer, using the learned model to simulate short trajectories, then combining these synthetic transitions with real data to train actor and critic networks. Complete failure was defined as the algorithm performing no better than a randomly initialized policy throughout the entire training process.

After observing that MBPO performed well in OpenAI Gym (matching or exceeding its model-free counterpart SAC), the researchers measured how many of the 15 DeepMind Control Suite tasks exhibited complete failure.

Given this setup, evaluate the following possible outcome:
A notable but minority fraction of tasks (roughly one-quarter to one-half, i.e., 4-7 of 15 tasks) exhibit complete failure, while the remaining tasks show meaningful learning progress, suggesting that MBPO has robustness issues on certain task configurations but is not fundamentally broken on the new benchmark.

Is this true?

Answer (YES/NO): YES